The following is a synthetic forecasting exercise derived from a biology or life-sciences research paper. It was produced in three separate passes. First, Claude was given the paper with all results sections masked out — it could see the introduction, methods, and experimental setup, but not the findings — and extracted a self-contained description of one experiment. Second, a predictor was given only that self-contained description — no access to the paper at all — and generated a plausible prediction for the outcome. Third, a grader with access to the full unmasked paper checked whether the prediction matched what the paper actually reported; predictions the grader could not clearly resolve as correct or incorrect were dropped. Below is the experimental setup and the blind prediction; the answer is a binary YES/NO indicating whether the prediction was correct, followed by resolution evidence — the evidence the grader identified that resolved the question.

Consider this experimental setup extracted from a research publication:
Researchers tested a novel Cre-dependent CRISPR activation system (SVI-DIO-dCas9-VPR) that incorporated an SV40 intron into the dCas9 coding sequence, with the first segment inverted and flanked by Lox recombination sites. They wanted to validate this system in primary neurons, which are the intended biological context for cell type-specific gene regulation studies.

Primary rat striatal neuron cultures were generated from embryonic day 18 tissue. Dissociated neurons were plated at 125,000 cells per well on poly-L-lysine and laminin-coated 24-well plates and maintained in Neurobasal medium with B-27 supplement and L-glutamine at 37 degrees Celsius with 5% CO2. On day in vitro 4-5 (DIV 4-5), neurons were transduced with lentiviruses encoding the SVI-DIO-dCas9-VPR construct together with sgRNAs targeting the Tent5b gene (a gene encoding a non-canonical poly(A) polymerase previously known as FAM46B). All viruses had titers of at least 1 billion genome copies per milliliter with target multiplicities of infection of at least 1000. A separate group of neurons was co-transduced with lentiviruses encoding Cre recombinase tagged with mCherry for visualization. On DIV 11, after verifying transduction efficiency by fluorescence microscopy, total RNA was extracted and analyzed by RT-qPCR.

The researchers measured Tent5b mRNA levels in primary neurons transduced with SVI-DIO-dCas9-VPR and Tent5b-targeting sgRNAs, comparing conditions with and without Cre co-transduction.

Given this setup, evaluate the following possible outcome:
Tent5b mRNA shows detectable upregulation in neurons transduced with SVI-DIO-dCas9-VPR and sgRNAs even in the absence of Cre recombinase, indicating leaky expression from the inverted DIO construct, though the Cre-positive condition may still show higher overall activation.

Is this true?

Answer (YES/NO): NO